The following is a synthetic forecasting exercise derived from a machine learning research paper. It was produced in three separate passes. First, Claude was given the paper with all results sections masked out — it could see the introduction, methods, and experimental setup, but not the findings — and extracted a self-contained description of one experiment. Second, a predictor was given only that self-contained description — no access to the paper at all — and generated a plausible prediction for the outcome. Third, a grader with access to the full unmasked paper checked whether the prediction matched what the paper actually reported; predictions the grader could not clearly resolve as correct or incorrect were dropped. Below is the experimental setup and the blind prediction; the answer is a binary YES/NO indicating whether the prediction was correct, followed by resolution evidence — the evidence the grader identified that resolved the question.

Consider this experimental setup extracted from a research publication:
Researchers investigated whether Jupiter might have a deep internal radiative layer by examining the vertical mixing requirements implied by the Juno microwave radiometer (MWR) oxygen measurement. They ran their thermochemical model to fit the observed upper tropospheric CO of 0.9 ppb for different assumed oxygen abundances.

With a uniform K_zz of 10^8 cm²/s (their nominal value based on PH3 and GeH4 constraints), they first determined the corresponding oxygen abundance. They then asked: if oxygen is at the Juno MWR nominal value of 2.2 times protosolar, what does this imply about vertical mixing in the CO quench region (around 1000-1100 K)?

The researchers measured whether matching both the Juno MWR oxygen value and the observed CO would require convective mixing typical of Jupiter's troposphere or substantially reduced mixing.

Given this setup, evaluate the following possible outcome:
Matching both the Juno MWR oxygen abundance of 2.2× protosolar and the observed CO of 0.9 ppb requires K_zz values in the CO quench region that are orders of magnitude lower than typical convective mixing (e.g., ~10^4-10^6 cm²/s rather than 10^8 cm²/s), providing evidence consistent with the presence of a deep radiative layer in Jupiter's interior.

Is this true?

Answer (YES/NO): YES